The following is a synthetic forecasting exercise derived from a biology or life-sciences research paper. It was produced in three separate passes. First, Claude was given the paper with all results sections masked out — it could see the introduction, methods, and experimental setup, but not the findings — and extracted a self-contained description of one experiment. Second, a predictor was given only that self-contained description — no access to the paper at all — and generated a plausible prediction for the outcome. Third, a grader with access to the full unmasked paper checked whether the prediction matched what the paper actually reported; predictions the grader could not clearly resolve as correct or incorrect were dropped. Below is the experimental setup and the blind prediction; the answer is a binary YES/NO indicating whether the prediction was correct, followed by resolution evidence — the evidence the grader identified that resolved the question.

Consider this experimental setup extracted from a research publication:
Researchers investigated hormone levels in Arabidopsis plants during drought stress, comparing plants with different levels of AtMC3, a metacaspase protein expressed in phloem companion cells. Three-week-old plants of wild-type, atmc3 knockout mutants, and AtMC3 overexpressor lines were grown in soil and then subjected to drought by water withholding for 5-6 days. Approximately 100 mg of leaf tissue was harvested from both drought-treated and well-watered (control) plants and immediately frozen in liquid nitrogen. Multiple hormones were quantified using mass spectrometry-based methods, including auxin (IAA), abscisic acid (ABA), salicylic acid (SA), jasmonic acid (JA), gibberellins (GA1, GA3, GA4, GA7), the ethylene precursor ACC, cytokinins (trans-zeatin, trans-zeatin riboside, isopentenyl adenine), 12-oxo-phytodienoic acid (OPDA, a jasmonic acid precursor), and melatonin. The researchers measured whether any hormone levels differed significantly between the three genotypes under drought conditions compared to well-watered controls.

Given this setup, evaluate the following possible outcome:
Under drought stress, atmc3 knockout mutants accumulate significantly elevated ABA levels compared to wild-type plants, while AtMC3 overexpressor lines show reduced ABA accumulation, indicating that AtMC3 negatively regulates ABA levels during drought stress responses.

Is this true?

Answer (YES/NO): NO